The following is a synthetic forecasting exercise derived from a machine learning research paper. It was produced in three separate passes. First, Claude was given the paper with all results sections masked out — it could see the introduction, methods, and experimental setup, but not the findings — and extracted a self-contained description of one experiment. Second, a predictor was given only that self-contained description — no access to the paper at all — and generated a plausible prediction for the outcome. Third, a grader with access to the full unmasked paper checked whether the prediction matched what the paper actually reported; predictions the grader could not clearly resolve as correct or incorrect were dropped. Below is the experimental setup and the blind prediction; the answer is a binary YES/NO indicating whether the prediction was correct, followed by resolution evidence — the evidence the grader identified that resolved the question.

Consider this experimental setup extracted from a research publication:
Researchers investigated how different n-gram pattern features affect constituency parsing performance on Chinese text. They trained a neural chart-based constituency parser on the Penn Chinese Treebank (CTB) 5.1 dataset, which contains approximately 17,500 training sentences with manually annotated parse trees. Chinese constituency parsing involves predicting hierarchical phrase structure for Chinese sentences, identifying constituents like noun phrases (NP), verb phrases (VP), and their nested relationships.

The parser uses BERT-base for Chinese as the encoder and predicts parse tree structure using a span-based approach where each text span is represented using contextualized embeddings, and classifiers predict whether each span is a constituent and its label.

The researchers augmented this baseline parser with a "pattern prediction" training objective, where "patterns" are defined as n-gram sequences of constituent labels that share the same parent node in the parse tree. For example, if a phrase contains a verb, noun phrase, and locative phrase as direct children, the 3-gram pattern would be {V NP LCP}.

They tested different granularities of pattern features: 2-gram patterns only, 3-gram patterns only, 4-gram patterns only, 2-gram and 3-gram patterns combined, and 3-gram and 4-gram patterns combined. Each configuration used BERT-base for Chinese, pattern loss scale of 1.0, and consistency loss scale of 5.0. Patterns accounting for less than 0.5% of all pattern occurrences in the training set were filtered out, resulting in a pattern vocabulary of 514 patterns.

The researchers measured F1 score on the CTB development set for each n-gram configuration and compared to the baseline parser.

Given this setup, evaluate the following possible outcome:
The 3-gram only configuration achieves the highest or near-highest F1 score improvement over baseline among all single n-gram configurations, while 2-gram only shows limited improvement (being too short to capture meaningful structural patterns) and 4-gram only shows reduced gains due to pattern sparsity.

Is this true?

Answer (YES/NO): NO